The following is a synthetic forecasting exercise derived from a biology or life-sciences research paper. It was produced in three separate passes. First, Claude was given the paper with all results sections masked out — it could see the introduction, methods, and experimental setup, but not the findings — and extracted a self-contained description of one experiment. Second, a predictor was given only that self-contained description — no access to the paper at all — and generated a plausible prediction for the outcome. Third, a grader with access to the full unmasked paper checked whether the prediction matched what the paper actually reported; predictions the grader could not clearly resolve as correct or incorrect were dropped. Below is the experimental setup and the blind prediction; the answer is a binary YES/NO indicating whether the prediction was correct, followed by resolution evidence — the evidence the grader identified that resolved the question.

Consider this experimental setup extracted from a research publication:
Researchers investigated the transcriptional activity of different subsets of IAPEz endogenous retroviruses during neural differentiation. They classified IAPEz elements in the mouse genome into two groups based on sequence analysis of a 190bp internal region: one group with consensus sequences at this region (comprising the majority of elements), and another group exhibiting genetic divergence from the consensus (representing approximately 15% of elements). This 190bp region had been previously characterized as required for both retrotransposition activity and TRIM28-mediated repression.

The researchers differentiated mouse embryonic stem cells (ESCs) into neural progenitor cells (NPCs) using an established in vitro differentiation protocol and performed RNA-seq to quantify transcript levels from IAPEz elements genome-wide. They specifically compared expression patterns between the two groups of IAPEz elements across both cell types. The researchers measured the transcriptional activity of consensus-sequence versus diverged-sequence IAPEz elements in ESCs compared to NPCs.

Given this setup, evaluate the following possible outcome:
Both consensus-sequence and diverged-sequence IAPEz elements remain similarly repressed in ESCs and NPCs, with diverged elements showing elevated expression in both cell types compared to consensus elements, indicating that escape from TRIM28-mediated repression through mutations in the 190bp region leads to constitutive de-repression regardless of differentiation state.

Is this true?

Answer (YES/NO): NO